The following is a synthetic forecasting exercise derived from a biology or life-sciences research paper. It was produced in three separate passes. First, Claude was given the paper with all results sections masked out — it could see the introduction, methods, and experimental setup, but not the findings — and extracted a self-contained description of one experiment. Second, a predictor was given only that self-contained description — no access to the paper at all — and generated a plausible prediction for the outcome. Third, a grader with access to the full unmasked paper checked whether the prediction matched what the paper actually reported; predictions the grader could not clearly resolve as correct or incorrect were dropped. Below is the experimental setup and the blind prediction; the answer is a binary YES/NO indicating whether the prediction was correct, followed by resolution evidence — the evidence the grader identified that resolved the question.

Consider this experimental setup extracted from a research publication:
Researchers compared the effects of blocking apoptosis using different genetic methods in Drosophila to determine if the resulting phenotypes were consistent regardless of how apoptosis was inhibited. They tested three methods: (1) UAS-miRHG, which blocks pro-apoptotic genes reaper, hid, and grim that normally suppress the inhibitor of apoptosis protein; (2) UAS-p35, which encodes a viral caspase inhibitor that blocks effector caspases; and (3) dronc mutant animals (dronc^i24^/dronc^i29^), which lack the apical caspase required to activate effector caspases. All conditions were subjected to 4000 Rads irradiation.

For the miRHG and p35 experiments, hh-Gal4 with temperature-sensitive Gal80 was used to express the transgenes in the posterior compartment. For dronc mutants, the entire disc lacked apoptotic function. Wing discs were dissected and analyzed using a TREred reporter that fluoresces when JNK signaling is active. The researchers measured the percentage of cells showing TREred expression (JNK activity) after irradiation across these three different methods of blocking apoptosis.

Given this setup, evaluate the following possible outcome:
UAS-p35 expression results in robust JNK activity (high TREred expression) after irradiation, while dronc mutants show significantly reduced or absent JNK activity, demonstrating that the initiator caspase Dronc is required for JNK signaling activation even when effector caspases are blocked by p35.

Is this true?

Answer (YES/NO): NO